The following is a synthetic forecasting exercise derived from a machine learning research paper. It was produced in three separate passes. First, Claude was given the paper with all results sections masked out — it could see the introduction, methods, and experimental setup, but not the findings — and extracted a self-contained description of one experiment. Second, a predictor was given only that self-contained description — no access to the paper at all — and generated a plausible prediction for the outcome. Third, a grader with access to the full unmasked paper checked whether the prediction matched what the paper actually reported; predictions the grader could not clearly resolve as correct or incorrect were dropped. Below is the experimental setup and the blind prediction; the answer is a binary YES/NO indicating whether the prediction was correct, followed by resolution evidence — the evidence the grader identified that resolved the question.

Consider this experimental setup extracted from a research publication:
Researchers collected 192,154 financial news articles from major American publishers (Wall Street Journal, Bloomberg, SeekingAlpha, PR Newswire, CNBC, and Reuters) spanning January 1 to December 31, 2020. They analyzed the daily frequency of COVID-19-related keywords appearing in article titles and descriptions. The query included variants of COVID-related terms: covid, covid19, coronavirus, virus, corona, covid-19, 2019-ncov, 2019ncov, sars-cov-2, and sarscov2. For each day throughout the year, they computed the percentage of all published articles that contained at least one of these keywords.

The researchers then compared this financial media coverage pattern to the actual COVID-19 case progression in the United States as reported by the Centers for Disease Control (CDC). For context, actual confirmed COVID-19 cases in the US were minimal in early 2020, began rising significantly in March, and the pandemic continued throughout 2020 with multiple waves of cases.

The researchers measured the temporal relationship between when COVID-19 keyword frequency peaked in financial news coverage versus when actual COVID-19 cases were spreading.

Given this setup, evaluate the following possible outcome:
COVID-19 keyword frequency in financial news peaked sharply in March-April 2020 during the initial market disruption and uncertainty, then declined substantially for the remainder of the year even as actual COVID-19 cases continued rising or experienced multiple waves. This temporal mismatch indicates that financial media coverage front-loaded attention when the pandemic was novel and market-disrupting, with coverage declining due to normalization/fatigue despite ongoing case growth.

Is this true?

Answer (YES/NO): YES